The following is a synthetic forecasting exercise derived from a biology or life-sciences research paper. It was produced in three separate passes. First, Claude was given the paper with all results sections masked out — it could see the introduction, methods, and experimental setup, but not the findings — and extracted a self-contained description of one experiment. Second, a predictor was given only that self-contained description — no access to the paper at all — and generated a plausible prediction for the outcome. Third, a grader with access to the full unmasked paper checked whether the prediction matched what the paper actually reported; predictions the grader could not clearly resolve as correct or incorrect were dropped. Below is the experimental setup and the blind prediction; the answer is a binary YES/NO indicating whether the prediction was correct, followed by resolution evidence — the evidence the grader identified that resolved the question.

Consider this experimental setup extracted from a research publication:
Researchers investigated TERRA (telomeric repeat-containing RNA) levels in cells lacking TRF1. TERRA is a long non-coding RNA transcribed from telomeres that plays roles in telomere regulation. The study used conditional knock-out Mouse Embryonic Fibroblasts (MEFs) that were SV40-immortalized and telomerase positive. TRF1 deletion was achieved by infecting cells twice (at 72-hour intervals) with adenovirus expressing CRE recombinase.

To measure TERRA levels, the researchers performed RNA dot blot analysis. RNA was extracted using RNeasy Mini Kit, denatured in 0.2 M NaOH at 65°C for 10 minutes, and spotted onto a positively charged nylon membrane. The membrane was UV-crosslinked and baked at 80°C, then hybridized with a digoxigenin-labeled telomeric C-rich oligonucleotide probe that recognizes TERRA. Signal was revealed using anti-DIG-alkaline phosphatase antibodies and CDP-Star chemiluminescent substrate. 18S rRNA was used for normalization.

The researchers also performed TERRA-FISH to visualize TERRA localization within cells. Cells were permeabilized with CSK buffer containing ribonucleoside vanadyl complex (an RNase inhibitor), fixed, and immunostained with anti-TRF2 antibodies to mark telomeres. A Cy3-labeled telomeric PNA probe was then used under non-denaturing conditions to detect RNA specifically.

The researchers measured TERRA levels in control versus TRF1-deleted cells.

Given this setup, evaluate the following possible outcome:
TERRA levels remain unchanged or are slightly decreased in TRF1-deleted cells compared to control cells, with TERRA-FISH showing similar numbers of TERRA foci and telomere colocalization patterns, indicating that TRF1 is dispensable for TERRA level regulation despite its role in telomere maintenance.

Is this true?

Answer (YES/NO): NO